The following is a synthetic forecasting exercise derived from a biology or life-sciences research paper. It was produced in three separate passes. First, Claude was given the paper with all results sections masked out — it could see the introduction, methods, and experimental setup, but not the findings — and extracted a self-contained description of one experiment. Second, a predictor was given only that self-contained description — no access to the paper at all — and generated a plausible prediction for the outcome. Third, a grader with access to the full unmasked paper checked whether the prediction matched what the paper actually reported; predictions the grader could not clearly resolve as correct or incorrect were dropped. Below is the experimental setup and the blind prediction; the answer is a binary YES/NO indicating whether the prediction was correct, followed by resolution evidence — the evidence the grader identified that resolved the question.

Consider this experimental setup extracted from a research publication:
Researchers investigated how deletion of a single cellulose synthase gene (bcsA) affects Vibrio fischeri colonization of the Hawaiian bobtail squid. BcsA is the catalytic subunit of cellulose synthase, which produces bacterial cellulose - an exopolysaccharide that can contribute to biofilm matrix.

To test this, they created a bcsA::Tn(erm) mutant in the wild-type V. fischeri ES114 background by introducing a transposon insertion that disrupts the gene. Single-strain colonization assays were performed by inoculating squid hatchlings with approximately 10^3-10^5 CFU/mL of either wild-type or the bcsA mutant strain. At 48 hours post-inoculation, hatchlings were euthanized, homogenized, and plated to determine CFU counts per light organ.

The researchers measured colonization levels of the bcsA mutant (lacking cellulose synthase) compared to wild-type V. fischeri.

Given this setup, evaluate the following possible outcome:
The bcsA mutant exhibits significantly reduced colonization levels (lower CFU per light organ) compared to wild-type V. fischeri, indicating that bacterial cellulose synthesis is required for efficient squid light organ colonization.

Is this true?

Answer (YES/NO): NO